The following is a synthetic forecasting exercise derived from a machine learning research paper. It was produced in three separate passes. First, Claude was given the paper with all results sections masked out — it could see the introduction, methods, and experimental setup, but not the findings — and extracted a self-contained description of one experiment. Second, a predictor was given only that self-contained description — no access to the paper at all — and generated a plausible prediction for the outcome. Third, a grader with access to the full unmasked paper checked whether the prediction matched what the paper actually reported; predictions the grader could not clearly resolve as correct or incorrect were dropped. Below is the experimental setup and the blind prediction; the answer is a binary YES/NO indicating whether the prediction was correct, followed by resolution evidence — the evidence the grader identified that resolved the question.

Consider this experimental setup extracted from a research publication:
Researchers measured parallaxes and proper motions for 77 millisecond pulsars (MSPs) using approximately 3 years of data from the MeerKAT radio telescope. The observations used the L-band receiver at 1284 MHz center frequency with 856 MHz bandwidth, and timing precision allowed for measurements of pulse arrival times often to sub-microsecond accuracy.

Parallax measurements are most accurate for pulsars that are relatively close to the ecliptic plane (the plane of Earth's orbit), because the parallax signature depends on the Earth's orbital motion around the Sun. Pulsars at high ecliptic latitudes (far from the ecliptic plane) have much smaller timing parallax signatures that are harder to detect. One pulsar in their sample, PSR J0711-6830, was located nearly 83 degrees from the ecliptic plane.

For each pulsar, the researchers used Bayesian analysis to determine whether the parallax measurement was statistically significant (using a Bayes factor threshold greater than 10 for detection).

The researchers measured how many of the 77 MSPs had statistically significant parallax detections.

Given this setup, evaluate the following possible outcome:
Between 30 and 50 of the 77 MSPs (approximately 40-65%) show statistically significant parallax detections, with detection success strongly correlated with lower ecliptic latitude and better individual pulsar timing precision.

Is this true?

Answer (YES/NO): YES